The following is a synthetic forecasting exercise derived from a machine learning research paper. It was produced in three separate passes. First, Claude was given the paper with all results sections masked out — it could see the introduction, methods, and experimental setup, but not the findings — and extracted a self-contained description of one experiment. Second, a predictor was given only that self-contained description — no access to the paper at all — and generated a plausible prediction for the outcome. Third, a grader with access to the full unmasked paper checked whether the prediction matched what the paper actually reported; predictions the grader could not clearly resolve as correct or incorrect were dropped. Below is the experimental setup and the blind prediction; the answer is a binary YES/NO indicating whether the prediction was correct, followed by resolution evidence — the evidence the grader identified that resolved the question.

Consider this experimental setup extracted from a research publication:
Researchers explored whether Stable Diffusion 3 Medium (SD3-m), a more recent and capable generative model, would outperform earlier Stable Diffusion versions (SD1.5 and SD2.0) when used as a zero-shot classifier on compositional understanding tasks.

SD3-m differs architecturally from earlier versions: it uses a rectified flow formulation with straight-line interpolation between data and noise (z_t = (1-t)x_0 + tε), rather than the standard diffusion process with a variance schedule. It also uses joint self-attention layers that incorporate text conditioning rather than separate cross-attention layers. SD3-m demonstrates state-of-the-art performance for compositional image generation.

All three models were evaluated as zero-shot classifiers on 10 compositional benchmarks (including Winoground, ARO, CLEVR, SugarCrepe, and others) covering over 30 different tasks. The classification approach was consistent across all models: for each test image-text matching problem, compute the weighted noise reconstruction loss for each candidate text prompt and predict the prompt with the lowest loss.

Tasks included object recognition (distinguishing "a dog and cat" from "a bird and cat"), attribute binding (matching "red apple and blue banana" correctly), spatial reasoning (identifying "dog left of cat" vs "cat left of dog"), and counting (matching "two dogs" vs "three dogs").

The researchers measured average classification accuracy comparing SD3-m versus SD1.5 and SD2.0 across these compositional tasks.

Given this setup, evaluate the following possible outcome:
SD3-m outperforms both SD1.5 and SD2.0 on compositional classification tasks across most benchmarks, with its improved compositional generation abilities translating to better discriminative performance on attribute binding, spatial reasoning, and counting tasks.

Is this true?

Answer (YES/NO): NO